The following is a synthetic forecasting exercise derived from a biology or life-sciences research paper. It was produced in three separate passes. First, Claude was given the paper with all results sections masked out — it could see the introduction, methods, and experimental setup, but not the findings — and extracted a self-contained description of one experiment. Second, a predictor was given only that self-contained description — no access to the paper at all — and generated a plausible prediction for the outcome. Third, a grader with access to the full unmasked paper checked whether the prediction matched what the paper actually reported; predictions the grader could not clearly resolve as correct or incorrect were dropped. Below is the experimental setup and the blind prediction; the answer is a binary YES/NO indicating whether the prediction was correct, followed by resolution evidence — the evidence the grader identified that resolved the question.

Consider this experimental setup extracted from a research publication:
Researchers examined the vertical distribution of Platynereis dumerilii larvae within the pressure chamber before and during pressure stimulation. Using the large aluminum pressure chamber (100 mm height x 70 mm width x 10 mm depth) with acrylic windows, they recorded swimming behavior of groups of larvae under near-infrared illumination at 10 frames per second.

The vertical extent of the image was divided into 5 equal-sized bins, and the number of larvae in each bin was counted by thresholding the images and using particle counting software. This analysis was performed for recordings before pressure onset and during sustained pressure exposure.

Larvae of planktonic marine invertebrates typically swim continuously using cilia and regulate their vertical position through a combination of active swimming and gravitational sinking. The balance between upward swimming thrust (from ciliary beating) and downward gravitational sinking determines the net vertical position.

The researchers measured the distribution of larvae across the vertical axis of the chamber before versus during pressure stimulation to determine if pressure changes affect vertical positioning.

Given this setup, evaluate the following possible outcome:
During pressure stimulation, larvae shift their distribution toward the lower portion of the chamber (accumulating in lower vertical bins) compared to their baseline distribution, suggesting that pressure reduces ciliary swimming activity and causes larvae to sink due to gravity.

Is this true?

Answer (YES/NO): NO